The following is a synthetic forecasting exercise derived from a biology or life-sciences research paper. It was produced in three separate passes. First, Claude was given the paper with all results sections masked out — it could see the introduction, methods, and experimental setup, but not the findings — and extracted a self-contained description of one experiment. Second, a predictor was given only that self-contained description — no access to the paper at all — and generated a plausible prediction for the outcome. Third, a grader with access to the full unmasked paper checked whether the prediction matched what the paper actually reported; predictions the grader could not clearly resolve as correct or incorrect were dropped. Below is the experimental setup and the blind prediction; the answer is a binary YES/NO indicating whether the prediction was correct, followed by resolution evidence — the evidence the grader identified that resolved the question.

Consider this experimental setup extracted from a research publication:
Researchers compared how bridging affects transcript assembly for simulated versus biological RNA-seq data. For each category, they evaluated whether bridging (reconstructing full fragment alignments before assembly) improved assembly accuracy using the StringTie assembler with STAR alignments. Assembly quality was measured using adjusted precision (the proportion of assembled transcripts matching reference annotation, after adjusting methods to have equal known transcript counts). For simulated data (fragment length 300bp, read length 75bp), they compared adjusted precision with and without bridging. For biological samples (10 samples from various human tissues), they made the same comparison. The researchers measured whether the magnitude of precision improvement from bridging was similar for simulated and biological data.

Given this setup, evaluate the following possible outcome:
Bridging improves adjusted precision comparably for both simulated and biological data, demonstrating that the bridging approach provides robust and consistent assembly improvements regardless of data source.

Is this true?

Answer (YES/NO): NO